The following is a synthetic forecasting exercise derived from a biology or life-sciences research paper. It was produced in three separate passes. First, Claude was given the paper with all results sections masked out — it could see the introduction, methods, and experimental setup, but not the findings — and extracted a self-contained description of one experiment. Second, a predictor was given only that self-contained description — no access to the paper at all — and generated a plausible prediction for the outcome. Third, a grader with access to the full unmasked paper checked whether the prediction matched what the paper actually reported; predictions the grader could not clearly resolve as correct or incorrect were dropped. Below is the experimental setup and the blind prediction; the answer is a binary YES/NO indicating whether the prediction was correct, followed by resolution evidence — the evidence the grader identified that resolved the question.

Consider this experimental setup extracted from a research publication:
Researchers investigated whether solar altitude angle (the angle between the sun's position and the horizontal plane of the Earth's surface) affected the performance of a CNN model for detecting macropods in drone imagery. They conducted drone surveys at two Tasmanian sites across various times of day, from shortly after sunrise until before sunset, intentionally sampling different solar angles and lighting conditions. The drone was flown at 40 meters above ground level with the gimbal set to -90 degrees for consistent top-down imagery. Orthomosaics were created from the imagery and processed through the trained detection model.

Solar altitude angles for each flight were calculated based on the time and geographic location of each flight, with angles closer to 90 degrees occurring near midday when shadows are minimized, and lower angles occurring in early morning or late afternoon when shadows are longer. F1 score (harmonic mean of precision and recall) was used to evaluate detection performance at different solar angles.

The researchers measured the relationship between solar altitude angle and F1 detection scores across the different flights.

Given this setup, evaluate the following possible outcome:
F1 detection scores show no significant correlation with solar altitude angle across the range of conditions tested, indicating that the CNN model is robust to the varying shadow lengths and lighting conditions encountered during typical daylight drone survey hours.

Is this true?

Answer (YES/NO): NO